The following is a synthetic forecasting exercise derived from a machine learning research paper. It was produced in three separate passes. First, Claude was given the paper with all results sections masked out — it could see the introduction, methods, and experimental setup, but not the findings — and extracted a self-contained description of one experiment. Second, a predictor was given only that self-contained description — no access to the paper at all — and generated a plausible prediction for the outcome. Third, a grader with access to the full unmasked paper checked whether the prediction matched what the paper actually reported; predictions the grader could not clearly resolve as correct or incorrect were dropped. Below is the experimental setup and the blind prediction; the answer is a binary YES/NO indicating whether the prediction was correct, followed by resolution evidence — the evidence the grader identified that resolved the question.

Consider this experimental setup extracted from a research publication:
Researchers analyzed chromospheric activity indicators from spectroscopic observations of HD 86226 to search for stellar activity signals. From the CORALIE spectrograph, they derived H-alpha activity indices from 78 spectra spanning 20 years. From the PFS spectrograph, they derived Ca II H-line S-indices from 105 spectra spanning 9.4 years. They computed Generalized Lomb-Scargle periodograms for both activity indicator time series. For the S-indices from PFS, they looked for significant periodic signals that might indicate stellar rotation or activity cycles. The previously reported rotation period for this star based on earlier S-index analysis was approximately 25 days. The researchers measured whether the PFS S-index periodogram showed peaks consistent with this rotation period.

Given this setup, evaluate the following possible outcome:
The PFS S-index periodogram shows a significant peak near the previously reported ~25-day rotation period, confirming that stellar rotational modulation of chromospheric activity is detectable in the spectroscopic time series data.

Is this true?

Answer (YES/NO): NO